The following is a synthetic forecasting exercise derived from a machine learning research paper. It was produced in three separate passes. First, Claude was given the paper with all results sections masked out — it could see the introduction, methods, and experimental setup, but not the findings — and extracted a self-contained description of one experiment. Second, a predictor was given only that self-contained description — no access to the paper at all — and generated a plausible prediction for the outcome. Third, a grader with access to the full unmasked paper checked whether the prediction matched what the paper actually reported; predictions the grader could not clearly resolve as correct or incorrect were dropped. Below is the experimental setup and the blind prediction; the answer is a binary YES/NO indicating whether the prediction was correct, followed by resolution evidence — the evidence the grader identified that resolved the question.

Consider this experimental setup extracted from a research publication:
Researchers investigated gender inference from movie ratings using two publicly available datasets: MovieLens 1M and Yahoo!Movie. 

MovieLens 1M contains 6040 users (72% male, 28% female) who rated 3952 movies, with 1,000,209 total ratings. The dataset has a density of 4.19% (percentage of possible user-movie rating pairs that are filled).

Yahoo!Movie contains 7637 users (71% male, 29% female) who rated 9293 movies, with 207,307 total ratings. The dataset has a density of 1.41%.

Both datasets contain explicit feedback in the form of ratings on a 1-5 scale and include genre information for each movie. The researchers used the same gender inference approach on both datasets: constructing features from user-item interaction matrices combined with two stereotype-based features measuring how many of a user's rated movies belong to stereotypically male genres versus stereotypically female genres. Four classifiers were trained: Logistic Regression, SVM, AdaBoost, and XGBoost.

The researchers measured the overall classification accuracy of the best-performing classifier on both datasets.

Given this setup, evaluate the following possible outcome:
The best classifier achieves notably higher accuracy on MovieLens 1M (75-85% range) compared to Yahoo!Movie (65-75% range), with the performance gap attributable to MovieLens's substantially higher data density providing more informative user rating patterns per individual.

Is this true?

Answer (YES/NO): NO